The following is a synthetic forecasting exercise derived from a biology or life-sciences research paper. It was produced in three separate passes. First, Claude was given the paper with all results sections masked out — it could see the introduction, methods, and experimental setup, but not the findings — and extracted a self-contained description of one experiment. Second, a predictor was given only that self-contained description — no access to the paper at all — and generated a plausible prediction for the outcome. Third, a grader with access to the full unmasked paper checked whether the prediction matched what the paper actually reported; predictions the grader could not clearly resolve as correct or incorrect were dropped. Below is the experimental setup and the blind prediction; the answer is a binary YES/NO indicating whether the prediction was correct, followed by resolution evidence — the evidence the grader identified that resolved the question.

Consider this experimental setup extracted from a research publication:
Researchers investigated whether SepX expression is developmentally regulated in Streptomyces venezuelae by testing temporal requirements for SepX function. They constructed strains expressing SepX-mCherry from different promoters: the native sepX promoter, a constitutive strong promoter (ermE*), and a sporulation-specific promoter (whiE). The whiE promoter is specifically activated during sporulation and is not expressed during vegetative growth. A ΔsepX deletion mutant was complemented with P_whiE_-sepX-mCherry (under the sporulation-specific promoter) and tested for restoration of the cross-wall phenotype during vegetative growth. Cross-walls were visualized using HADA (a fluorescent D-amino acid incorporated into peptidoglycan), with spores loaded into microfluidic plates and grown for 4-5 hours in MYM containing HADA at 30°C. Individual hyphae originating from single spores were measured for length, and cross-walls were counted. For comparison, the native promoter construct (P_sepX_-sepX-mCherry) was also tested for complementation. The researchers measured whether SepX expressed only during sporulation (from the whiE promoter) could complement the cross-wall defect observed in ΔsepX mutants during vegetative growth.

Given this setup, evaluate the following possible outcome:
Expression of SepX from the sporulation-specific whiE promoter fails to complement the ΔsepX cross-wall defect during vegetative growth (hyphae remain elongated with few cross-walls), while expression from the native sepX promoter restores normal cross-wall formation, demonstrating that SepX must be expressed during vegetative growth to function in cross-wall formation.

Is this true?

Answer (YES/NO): YES